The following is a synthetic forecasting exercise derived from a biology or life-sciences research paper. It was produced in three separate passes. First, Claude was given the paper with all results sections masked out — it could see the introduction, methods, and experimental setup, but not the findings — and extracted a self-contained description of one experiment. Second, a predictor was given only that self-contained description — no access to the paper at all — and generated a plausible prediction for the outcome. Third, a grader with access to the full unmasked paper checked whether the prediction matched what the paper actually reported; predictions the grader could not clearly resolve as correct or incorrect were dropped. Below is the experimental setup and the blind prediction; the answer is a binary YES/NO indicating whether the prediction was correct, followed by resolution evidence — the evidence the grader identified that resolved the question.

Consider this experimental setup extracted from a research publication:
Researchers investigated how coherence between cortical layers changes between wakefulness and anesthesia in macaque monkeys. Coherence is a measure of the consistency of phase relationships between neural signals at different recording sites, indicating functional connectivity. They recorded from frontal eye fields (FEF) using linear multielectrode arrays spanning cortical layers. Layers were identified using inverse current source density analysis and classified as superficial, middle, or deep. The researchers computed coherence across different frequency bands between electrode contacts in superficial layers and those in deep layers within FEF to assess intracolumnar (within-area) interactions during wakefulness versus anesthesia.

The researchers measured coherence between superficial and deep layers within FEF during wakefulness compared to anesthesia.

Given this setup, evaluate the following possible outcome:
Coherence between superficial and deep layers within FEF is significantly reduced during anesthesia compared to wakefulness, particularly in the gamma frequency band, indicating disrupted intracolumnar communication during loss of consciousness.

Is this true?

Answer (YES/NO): YES